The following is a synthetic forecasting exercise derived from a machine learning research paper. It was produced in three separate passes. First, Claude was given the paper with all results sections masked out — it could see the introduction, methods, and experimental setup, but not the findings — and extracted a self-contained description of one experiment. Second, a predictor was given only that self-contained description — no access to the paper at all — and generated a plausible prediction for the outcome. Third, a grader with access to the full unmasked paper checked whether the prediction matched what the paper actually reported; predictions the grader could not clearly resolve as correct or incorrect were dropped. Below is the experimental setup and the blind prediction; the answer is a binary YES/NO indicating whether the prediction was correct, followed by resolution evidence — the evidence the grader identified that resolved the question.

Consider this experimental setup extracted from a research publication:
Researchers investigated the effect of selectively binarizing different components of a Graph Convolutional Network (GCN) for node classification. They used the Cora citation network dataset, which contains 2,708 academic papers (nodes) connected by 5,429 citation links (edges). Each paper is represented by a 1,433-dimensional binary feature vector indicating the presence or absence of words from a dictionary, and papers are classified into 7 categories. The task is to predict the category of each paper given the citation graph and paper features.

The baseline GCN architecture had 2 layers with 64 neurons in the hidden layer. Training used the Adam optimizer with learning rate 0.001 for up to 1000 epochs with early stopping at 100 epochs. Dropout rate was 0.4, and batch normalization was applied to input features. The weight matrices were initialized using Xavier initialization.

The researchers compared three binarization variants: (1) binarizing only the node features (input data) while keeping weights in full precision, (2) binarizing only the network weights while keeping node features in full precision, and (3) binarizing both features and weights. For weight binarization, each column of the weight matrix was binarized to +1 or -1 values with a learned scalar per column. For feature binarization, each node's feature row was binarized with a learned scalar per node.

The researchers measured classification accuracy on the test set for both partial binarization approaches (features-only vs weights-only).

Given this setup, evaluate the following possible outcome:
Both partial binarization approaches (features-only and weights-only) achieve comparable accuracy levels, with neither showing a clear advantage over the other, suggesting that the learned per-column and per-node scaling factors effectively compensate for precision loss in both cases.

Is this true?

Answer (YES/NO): NO